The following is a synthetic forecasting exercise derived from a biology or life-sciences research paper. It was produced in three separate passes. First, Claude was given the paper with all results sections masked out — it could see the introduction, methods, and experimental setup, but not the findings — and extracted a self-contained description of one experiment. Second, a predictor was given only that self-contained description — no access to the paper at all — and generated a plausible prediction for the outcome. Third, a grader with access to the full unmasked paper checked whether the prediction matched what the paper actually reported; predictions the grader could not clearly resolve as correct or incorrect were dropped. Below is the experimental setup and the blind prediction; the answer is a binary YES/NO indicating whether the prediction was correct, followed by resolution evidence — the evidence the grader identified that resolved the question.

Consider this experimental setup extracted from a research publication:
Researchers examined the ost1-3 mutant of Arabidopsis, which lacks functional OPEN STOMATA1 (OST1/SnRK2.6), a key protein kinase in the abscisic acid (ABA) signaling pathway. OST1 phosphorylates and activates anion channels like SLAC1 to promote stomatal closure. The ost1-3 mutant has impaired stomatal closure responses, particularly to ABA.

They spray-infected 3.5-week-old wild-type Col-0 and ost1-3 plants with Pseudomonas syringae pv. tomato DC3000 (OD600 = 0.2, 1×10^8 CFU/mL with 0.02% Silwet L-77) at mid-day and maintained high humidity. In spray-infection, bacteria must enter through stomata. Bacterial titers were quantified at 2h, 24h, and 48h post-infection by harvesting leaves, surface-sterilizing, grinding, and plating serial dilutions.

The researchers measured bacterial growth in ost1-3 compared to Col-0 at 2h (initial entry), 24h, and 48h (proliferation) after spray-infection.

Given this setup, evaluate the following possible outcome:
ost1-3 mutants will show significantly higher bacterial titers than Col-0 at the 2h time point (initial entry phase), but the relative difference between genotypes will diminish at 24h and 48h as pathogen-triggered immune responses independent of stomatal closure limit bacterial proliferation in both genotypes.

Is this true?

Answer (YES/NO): NO